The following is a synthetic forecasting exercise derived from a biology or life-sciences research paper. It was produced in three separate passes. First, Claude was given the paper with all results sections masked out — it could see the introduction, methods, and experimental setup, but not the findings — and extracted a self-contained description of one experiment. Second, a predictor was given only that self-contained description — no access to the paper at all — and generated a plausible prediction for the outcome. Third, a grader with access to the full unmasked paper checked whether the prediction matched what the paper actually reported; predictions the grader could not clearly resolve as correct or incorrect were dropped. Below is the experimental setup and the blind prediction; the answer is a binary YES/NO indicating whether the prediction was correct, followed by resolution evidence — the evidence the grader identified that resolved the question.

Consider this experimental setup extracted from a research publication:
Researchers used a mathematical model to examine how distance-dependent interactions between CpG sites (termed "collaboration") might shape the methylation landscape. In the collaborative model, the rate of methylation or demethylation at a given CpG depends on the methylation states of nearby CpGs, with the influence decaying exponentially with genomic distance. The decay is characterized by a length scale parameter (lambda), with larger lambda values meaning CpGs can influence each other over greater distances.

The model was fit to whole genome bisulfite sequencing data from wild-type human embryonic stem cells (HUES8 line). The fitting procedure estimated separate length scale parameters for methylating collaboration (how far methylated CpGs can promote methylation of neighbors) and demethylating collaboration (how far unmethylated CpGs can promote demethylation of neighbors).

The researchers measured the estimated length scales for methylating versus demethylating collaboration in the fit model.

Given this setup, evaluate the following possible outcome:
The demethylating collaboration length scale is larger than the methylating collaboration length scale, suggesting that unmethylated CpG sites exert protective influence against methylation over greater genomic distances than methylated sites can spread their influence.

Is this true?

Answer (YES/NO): NO